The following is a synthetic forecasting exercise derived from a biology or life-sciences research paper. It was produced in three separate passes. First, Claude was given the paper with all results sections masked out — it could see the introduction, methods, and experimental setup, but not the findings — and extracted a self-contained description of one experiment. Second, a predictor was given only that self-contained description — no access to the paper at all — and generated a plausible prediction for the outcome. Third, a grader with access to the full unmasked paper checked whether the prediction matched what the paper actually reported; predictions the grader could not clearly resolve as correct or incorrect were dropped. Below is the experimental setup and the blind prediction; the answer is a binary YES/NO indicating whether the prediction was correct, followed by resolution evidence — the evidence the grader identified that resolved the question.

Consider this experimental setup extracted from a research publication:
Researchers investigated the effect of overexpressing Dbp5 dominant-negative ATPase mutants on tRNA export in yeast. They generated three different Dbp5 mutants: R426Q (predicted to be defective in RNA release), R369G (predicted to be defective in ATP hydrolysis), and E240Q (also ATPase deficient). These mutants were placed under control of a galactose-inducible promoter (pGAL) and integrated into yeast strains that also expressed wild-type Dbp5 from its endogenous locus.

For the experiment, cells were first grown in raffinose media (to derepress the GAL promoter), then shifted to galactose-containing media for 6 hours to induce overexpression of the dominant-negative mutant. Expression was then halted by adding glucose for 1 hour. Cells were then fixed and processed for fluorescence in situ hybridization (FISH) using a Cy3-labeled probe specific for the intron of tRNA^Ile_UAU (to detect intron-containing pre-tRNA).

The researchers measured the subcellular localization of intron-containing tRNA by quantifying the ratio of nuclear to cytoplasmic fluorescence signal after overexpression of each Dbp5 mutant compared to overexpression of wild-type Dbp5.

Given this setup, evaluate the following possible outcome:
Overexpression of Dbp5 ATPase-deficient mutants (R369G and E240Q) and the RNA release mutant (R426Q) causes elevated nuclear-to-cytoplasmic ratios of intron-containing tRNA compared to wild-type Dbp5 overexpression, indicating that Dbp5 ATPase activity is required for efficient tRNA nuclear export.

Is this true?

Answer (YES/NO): NO